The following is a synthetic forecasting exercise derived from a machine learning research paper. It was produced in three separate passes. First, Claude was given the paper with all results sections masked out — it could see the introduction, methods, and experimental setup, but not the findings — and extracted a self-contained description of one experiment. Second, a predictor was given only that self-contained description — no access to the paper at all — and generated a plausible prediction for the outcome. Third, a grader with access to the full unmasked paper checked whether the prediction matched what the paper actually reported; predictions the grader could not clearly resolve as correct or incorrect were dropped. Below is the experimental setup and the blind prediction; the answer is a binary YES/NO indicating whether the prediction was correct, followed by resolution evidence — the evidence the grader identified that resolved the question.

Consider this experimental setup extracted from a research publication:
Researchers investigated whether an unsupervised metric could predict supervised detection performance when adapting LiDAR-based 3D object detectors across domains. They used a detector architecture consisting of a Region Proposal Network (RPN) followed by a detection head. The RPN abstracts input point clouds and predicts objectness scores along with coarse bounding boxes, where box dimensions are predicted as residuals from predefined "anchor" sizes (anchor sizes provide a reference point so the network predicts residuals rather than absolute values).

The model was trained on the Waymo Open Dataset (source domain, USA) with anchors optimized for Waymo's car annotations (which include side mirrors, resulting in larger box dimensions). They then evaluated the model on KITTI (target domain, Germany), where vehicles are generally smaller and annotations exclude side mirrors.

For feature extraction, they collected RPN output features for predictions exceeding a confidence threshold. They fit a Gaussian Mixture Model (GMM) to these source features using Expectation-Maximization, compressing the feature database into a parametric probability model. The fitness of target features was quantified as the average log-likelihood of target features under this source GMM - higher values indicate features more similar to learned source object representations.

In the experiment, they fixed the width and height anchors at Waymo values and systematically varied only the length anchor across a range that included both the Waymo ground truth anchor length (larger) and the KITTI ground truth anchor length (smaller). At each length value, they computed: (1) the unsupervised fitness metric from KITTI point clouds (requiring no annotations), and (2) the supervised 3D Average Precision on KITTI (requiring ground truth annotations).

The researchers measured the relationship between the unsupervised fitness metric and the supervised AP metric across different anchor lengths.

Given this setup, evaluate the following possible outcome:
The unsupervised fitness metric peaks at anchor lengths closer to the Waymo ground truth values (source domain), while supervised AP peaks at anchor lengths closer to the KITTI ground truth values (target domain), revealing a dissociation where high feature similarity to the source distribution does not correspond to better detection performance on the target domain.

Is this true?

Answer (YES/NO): NO